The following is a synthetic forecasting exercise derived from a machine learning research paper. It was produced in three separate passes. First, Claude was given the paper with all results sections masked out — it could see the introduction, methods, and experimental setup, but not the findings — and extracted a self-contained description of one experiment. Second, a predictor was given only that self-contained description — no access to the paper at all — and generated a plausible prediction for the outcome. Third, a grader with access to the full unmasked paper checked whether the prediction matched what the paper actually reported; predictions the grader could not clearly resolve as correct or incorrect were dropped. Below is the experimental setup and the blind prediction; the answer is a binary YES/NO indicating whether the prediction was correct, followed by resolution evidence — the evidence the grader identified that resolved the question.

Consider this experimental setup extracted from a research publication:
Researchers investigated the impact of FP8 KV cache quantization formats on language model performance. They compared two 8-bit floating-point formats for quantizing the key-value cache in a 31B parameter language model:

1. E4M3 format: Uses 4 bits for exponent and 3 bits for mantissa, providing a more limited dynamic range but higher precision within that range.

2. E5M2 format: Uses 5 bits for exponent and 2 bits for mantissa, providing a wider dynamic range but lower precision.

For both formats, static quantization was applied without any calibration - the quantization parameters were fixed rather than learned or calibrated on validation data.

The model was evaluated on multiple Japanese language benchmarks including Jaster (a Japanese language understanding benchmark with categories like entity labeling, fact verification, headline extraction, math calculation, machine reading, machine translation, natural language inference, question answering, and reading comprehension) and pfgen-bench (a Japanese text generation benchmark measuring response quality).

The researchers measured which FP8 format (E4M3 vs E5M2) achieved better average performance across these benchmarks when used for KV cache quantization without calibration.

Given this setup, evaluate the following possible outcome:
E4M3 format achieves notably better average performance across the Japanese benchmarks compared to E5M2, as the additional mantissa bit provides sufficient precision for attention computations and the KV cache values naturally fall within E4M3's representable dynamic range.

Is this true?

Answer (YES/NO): NO